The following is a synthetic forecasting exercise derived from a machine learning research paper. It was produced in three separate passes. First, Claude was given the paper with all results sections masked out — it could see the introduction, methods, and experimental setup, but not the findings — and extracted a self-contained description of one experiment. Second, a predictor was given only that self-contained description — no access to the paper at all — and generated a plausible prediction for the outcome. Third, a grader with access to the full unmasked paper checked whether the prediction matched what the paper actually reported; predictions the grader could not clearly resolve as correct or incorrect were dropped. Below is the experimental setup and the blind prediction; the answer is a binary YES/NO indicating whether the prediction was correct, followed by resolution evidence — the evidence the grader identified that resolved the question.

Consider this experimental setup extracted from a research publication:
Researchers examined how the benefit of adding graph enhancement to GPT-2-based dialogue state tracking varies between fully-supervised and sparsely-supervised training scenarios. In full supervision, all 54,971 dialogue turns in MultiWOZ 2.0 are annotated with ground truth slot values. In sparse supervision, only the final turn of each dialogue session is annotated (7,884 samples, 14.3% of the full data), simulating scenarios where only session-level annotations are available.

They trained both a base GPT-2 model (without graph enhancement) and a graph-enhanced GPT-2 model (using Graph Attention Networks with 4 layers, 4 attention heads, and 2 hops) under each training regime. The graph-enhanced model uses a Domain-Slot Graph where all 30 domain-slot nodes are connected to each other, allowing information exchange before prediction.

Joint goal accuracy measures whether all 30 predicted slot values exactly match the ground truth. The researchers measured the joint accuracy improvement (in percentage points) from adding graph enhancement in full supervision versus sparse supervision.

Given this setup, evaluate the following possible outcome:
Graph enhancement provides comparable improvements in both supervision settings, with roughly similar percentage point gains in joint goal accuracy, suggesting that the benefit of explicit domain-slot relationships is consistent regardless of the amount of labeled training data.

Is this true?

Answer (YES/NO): NO